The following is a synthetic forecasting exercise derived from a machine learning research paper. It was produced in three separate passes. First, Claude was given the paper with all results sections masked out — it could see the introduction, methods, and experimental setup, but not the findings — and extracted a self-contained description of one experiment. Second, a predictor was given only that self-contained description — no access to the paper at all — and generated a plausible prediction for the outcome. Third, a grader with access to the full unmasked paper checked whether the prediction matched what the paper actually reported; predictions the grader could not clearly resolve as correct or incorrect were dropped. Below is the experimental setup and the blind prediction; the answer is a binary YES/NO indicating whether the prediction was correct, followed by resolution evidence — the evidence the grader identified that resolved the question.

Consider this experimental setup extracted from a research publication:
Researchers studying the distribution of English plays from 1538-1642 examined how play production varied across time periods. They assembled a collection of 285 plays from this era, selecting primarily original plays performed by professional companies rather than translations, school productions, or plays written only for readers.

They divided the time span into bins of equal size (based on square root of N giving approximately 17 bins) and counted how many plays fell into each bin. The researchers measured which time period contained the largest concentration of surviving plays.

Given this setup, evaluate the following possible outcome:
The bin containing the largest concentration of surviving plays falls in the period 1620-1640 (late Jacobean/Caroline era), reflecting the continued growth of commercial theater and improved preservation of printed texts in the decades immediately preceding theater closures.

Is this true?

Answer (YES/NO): NO